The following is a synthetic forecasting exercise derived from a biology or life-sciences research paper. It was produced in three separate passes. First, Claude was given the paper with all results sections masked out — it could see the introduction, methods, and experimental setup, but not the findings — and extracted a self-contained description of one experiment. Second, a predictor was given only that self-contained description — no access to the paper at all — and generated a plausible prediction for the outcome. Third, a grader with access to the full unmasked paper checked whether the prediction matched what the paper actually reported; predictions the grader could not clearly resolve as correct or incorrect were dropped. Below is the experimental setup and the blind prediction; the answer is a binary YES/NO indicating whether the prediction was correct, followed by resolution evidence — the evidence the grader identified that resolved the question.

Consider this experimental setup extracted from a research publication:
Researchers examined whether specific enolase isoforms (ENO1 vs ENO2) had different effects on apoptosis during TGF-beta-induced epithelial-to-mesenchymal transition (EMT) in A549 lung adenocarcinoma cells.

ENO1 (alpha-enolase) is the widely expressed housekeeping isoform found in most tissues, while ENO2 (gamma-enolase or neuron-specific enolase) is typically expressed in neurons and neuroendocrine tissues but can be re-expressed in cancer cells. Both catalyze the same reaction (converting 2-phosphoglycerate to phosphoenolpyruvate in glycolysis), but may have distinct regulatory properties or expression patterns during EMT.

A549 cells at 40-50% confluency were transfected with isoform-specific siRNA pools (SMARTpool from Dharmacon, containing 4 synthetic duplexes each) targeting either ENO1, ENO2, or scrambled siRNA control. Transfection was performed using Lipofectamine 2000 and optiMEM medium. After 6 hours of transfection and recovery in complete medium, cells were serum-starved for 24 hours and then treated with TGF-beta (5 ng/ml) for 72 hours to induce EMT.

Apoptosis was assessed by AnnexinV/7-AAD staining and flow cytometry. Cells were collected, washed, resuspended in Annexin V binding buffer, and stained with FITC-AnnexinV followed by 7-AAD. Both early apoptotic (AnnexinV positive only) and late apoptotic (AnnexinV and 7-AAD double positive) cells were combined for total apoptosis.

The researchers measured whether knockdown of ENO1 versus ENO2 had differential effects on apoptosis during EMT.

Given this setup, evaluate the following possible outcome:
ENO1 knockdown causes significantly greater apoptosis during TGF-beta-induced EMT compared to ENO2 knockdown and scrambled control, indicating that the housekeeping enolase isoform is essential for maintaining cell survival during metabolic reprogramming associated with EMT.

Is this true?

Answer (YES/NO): NO